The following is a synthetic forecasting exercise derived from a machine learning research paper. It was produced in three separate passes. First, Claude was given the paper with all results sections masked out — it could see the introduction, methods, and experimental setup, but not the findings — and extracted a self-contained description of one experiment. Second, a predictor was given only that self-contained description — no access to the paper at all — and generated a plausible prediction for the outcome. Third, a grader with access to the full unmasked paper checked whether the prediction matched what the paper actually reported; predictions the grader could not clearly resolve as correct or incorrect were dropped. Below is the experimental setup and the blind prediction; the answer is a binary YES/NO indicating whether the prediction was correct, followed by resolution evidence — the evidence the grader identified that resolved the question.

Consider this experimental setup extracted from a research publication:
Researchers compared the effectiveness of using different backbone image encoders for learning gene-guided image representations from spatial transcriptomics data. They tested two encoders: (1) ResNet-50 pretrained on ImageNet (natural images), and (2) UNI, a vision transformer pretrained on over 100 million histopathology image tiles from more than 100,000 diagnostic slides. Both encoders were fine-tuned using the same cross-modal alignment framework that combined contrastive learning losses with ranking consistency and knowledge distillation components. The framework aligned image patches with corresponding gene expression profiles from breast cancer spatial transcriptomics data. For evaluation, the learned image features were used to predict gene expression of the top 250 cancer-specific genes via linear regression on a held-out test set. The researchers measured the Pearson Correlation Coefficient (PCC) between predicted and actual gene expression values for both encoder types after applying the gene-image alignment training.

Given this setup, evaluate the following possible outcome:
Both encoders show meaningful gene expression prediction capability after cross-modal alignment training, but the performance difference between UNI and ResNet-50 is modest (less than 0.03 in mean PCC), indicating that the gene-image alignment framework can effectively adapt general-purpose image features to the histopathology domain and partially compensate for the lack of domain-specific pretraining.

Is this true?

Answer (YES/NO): NO